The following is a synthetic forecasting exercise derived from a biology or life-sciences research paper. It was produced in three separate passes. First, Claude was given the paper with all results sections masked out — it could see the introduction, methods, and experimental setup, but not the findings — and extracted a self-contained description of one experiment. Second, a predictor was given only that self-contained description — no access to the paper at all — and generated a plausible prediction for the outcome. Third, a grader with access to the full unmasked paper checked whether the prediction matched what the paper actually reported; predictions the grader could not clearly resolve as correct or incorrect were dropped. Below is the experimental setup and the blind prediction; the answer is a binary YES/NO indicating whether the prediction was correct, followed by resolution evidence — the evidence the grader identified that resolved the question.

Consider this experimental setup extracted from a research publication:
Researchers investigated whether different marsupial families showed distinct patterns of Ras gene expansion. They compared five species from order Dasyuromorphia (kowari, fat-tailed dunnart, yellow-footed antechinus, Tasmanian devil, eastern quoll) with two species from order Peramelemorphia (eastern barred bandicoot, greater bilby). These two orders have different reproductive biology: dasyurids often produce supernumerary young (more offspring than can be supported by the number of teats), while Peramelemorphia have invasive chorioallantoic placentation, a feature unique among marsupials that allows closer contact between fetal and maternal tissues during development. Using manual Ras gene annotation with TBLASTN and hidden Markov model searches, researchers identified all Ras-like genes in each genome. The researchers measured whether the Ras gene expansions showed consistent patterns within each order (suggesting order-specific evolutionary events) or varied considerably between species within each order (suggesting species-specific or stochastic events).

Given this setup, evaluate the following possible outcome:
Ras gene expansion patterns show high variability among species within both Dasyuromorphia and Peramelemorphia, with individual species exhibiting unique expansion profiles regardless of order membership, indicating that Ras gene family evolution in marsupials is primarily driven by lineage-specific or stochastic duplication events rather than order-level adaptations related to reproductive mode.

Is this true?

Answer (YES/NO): NO